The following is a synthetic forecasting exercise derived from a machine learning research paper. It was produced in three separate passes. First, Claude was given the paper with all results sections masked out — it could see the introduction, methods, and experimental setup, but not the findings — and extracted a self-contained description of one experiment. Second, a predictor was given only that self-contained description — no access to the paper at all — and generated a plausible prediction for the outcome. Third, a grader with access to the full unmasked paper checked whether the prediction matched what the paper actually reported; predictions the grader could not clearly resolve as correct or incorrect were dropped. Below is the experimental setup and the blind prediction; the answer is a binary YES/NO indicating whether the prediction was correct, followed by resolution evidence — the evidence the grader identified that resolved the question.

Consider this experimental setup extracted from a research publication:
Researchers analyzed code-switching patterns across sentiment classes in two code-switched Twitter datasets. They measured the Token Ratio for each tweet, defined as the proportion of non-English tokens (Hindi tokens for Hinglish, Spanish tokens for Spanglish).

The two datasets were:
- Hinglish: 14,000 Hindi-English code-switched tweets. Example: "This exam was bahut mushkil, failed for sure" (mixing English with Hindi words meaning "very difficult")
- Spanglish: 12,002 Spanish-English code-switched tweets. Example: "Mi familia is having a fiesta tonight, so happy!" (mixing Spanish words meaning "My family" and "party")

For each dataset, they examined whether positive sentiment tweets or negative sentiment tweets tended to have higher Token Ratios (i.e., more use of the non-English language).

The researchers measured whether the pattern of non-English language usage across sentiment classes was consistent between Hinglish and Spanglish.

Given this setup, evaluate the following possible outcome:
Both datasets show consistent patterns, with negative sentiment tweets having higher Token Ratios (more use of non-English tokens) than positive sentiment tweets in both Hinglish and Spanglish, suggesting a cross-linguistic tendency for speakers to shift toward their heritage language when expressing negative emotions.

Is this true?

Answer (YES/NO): NO